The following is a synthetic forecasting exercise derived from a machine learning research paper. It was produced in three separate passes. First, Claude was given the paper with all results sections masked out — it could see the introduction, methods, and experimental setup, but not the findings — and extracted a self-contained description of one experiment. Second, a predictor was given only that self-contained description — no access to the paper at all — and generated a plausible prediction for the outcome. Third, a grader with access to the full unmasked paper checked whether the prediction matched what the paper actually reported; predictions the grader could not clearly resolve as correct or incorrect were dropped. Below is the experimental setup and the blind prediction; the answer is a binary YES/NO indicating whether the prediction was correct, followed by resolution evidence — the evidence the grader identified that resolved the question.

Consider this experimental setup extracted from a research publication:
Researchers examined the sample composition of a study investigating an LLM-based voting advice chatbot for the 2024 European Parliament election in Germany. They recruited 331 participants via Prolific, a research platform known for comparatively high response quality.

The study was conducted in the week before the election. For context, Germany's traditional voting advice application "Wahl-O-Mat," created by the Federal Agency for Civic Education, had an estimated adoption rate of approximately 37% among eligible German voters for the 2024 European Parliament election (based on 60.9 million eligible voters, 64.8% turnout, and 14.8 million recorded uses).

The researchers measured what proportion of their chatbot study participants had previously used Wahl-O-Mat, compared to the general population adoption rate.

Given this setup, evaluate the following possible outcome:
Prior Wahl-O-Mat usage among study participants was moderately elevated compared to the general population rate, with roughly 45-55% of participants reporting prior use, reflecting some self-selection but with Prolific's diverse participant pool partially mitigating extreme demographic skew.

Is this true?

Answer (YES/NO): NO